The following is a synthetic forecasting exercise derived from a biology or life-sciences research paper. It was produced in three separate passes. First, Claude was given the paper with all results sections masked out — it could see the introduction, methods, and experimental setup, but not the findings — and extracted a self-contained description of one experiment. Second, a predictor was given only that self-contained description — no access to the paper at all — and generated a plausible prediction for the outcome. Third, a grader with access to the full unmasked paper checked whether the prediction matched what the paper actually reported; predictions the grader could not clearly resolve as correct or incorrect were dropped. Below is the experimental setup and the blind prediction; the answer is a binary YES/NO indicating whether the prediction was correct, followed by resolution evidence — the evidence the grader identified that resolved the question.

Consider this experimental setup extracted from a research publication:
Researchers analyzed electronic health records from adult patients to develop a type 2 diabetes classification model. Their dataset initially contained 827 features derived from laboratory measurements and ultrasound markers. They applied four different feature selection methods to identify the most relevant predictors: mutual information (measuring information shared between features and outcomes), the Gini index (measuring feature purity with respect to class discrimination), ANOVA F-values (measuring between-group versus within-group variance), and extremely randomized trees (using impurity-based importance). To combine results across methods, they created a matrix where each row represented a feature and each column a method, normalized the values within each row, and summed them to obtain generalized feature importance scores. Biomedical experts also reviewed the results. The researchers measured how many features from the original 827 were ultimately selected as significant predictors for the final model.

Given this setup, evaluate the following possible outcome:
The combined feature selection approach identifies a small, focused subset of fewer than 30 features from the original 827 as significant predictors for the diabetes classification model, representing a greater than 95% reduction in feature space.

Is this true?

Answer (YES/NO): NO